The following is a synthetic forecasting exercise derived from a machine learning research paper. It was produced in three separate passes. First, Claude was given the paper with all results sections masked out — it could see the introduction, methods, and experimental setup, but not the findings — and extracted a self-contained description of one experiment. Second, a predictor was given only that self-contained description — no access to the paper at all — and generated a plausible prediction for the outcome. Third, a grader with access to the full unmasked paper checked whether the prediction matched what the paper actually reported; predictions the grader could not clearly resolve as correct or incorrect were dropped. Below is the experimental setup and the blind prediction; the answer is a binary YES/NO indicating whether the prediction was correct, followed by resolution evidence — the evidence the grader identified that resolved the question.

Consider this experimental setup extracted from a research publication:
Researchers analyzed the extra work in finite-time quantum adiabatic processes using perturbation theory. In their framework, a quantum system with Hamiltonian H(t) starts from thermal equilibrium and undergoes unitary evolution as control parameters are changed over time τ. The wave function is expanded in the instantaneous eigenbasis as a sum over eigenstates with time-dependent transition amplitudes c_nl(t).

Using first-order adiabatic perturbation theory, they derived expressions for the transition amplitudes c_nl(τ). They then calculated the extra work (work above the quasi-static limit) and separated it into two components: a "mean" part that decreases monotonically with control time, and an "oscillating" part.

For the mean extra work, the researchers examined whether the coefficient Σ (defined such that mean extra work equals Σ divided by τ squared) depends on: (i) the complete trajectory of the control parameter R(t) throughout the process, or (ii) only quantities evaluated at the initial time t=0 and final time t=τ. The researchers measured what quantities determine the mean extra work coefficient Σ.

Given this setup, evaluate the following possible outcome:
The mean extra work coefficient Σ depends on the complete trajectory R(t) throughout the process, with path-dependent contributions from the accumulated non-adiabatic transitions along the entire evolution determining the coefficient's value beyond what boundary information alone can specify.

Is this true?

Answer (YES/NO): NO